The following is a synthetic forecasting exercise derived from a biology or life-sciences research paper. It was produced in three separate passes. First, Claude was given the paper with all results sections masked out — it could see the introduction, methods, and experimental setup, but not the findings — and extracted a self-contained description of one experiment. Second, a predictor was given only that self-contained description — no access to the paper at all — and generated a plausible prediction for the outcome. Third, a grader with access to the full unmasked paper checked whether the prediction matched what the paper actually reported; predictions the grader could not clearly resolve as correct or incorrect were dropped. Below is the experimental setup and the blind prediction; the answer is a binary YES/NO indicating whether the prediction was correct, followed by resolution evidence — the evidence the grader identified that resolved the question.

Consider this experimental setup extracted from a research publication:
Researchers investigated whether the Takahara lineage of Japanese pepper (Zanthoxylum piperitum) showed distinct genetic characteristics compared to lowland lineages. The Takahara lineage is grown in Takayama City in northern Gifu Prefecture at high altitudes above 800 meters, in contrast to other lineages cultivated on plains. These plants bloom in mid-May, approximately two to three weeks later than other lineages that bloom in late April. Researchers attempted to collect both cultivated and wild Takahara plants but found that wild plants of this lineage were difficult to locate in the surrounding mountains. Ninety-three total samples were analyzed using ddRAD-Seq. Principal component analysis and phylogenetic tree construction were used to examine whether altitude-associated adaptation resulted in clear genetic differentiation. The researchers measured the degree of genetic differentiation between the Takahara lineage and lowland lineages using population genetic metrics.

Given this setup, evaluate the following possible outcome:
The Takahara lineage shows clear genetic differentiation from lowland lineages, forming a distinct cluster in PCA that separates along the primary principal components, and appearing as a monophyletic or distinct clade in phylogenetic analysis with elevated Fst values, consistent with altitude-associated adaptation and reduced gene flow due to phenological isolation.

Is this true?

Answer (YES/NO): YES